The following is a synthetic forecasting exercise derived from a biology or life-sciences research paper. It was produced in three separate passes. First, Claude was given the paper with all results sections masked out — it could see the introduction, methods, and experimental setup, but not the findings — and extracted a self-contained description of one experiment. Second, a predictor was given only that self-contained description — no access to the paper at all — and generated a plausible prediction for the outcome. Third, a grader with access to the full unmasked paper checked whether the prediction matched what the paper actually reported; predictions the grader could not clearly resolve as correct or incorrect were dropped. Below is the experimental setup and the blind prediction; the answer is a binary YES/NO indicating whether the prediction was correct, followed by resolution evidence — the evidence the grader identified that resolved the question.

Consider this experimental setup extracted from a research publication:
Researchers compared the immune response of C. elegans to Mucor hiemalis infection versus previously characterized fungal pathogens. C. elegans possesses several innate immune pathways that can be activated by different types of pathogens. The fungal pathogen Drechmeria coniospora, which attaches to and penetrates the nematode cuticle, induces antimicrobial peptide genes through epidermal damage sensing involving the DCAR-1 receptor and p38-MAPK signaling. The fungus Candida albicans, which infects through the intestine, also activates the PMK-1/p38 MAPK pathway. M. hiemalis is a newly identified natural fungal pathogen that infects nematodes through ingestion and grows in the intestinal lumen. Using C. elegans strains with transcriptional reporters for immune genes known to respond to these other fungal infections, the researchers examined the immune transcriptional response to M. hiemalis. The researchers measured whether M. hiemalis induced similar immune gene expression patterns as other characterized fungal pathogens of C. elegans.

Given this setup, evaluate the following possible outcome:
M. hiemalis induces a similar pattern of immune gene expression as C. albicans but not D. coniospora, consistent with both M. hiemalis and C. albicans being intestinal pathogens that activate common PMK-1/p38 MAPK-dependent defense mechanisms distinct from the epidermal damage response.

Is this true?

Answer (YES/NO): NO